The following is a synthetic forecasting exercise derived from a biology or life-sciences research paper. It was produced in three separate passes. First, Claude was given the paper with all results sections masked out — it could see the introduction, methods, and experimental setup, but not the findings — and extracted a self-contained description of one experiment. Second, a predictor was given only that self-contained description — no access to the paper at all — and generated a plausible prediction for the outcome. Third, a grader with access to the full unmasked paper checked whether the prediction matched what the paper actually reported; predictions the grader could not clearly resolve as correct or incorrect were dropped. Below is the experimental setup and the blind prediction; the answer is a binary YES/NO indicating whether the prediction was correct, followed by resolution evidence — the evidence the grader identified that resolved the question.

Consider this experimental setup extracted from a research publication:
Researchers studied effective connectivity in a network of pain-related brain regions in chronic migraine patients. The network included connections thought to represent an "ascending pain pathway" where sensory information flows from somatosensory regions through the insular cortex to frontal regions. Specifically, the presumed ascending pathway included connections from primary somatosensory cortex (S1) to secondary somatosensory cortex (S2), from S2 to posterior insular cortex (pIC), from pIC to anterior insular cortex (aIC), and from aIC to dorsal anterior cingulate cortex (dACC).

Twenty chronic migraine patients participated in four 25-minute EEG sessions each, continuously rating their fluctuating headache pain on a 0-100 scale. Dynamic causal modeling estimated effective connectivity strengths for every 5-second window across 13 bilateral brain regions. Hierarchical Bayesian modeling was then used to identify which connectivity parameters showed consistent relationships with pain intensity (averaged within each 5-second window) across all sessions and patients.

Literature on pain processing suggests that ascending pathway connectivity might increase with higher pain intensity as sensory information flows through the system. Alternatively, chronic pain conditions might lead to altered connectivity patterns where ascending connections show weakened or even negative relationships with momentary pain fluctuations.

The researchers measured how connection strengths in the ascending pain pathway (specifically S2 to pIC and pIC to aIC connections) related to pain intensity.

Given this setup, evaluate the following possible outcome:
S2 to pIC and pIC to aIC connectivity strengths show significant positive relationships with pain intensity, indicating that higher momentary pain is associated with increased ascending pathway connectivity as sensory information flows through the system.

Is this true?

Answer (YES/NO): NO